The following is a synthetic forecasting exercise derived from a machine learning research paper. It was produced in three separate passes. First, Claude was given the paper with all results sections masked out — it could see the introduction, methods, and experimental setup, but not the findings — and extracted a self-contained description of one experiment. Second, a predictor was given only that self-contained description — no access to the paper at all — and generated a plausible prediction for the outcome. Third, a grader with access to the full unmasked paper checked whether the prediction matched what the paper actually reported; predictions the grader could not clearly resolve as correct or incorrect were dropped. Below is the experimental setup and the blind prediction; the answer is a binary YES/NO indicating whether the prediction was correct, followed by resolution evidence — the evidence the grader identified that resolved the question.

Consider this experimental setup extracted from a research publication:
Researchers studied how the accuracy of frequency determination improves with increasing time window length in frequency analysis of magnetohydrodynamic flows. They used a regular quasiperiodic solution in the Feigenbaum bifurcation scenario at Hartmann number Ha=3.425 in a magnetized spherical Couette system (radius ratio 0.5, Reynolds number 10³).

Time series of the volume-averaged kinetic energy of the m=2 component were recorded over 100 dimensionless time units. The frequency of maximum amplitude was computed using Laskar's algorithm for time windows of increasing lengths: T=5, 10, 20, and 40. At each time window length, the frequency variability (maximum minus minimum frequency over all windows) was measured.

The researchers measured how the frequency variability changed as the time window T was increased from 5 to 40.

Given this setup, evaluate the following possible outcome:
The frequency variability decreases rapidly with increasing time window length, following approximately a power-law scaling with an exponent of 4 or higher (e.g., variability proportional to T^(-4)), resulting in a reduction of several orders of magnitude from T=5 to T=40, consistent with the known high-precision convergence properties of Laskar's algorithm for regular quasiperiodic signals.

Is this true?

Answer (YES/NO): NO